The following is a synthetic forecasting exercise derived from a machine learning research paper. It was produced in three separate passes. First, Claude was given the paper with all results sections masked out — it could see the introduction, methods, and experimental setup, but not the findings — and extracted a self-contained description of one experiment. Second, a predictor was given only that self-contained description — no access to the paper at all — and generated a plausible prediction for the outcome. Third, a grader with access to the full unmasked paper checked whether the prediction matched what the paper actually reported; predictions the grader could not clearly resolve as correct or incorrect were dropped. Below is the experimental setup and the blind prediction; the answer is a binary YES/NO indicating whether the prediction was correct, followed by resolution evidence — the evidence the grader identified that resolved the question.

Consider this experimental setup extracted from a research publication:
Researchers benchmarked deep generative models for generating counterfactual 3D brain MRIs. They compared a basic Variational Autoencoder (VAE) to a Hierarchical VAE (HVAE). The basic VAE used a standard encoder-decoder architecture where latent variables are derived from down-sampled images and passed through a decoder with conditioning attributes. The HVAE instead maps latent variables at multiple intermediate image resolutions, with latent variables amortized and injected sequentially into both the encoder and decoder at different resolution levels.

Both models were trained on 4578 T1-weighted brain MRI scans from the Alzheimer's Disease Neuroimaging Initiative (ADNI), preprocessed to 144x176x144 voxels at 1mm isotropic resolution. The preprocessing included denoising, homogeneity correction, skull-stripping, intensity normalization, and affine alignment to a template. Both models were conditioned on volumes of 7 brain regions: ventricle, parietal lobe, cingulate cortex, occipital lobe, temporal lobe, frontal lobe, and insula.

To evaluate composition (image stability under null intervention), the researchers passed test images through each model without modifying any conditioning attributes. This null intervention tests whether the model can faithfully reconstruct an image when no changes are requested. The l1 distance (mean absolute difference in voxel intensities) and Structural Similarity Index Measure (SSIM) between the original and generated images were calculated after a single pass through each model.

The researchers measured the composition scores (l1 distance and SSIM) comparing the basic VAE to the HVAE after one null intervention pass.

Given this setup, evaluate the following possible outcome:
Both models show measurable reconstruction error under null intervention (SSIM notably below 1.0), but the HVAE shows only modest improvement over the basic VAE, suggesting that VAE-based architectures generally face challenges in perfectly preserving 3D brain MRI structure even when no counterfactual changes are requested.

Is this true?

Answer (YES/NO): NO